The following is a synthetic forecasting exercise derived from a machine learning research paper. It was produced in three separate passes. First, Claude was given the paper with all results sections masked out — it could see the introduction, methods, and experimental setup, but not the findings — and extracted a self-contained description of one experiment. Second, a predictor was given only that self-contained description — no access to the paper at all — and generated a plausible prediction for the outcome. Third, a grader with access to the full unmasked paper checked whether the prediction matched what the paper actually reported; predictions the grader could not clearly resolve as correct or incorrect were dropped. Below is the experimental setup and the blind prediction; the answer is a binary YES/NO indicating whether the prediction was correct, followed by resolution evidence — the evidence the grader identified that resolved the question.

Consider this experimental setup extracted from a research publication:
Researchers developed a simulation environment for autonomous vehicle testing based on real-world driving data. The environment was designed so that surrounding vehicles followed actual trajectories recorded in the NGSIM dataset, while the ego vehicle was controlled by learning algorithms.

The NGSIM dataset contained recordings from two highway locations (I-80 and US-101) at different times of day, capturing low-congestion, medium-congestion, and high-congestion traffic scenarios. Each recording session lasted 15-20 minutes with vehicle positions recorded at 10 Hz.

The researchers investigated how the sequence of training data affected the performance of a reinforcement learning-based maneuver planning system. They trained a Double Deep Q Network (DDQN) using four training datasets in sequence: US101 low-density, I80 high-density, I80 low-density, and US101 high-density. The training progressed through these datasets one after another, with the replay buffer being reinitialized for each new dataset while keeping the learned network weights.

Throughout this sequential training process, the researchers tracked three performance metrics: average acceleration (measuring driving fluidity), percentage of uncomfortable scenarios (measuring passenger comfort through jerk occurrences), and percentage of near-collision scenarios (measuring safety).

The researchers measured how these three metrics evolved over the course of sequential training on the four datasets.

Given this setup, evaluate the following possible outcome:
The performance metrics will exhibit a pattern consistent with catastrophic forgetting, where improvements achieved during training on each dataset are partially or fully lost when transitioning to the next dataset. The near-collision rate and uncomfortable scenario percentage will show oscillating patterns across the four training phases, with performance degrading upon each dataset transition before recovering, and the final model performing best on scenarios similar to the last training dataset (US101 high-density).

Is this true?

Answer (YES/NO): NO